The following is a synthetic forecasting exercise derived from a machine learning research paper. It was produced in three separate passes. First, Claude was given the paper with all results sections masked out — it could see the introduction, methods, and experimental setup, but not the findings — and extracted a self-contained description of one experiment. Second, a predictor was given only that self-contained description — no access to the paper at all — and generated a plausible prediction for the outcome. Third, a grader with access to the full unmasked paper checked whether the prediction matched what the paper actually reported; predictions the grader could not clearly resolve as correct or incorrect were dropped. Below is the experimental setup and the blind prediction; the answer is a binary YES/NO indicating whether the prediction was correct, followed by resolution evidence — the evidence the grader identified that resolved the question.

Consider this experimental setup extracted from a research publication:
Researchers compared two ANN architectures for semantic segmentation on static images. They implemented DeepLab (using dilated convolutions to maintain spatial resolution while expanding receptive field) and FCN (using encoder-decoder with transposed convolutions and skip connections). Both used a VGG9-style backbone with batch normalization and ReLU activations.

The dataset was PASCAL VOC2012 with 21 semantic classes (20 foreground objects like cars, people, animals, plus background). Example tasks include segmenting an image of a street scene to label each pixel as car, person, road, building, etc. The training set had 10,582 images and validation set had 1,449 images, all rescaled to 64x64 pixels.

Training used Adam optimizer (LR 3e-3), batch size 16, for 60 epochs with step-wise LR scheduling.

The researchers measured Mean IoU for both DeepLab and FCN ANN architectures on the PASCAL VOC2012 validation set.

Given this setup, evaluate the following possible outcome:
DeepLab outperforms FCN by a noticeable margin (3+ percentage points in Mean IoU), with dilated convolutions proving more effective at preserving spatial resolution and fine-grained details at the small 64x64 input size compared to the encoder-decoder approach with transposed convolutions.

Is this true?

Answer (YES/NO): NO